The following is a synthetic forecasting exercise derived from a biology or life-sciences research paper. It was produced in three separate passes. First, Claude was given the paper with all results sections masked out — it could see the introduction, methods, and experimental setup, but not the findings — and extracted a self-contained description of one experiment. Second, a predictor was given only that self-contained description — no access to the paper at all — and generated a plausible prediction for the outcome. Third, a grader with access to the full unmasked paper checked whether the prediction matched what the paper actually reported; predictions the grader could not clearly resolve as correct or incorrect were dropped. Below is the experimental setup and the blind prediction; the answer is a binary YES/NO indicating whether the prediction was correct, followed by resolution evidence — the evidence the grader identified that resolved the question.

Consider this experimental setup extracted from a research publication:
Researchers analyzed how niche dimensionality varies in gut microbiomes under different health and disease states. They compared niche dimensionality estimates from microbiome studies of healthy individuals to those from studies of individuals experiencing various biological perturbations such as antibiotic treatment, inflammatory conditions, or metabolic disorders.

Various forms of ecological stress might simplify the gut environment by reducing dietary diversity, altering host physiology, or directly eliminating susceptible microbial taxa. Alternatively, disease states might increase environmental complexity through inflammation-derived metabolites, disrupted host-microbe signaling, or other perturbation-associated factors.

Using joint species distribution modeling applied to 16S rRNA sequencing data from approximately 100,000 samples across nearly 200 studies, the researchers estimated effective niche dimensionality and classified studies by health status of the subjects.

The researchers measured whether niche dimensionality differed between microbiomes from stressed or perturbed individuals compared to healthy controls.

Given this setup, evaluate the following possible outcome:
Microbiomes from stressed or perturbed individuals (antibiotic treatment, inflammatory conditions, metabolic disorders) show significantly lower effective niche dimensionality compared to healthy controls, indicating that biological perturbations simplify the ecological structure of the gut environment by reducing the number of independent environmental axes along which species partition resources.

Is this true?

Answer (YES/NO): YES